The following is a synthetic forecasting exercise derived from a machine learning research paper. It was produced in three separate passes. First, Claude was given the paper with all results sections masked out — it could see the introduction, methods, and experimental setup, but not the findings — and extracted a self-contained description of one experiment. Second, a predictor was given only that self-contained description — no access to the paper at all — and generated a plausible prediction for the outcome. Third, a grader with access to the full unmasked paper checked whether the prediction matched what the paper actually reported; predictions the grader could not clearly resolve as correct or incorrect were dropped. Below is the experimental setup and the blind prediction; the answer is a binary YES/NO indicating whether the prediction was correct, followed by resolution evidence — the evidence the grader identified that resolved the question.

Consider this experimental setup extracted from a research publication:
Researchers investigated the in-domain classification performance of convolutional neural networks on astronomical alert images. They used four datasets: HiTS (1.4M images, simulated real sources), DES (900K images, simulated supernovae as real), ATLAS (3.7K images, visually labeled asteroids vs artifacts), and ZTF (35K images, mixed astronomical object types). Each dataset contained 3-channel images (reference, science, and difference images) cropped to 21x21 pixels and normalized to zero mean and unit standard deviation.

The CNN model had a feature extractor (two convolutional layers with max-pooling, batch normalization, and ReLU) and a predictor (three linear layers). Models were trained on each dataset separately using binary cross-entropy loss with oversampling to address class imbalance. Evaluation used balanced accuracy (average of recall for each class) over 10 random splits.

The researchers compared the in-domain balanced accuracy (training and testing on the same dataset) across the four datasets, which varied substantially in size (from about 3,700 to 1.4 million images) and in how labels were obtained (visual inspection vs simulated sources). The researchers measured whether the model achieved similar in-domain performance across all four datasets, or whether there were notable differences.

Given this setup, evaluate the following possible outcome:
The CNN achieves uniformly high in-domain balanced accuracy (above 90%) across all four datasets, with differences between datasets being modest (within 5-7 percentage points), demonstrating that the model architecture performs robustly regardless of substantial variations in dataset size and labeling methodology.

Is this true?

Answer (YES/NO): YES